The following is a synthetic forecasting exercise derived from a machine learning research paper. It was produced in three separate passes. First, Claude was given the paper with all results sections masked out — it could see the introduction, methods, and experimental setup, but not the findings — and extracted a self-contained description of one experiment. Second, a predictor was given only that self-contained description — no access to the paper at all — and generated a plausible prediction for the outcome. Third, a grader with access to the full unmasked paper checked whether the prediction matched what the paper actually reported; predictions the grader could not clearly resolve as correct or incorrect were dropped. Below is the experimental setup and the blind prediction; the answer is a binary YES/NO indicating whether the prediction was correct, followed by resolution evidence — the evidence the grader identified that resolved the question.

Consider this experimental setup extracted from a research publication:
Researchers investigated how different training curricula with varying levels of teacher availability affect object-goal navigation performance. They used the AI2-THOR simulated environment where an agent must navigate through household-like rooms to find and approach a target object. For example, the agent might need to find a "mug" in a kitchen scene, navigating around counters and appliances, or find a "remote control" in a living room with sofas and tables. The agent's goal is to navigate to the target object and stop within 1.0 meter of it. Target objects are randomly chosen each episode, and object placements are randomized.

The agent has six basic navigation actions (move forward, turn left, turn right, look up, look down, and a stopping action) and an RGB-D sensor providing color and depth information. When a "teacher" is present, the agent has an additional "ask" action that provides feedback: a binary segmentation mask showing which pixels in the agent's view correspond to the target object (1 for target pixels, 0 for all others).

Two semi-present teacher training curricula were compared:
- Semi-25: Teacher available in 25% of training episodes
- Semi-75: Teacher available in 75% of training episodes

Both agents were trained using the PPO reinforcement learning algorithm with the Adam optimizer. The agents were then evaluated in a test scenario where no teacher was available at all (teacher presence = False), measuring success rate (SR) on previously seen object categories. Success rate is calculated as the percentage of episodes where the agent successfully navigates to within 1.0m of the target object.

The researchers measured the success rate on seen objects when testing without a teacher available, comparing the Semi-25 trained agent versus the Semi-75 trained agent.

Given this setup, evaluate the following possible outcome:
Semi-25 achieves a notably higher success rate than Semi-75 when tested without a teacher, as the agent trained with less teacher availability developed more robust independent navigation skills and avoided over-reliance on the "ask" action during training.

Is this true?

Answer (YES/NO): YES